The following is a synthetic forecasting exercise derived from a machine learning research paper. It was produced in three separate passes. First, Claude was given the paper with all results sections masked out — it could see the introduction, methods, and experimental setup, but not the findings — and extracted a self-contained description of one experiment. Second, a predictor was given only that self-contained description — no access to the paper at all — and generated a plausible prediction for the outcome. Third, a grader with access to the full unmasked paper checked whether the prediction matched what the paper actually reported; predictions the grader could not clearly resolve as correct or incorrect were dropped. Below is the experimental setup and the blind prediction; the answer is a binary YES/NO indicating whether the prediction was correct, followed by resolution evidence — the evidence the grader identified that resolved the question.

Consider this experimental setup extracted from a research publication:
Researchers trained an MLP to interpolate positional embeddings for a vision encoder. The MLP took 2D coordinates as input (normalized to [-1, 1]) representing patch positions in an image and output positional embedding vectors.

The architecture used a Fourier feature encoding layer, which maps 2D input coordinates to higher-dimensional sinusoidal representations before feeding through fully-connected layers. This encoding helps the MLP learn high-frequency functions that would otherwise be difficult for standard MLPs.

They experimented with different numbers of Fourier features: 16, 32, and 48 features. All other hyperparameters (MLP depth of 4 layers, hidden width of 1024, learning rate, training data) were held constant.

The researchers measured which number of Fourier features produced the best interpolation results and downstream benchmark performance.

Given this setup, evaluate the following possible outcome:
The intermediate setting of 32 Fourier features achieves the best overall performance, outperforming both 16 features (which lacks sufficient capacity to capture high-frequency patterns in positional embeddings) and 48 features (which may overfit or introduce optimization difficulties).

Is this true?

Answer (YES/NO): NO